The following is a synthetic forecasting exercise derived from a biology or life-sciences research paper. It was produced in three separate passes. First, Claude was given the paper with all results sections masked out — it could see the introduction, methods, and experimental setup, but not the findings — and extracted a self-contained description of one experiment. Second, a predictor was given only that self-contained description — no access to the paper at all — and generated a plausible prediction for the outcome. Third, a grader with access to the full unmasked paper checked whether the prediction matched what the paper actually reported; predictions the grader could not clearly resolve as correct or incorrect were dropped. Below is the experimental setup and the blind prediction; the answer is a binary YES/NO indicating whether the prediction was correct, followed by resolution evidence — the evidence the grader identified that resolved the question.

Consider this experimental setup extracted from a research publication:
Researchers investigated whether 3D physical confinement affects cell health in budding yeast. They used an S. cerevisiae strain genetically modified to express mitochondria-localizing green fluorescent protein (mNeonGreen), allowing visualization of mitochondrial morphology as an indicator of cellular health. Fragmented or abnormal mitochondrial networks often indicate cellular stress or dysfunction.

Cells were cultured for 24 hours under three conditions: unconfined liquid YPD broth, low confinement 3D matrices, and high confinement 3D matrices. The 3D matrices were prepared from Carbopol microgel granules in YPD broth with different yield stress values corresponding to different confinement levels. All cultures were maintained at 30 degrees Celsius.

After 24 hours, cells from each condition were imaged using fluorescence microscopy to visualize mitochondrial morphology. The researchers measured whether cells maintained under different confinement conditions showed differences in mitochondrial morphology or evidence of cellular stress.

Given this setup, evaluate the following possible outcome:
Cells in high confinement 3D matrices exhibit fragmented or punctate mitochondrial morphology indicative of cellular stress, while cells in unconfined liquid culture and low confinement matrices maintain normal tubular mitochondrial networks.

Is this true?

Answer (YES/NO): NO